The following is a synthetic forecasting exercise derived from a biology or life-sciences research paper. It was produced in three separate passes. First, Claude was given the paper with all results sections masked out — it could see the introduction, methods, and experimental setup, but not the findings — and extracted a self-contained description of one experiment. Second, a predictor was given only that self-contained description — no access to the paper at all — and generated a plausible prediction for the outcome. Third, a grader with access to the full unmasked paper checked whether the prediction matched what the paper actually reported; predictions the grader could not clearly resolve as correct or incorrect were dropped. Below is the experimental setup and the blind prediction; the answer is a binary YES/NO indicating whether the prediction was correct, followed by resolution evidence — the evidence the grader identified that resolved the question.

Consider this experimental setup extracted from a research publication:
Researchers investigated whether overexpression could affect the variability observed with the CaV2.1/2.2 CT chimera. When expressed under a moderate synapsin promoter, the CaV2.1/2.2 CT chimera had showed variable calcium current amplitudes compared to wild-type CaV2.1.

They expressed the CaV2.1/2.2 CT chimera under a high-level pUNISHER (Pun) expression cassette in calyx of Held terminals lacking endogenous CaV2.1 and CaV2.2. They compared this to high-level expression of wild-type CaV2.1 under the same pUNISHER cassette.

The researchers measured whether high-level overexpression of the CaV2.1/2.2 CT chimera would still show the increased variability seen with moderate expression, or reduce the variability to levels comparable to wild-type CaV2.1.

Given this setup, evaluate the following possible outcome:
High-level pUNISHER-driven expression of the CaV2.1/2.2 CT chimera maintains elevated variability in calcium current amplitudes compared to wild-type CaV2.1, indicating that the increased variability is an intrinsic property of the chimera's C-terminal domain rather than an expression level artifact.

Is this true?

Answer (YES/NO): NO